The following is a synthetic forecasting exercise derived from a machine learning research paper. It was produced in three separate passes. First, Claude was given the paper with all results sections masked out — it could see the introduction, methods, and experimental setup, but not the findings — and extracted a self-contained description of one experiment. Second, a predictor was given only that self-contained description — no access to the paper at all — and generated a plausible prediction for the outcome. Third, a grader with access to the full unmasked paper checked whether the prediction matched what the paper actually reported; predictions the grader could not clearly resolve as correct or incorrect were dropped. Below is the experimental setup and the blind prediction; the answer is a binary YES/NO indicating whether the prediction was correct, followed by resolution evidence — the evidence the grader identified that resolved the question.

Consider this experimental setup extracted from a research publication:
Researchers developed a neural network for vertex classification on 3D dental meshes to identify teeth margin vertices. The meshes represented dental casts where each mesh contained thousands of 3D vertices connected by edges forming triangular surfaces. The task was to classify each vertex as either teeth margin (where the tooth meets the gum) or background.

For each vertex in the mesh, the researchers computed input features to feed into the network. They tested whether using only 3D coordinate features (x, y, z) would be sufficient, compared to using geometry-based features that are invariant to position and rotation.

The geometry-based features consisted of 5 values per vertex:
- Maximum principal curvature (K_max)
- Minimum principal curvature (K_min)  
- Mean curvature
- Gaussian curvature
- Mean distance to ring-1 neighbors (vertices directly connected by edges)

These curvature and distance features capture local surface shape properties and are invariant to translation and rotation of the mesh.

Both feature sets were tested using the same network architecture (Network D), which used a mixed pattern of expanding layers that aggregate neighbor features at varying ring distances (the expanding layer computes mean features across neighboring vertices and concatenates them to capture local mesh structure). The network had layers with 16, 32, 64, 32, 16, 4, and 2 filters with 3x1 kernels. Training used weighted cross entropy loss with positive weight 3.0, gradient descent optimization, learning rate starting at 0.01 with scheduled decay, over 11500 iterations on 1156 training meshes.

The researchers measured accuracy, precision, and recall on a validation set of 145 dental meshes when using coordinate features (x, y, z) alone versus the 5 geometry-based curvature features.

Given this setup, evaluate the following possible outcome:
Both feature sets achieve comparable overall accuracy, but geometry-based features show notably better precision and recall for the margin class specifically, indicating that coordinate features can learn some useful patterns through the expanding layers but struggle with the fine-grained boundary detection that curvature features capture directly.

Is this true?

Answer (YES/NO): NO